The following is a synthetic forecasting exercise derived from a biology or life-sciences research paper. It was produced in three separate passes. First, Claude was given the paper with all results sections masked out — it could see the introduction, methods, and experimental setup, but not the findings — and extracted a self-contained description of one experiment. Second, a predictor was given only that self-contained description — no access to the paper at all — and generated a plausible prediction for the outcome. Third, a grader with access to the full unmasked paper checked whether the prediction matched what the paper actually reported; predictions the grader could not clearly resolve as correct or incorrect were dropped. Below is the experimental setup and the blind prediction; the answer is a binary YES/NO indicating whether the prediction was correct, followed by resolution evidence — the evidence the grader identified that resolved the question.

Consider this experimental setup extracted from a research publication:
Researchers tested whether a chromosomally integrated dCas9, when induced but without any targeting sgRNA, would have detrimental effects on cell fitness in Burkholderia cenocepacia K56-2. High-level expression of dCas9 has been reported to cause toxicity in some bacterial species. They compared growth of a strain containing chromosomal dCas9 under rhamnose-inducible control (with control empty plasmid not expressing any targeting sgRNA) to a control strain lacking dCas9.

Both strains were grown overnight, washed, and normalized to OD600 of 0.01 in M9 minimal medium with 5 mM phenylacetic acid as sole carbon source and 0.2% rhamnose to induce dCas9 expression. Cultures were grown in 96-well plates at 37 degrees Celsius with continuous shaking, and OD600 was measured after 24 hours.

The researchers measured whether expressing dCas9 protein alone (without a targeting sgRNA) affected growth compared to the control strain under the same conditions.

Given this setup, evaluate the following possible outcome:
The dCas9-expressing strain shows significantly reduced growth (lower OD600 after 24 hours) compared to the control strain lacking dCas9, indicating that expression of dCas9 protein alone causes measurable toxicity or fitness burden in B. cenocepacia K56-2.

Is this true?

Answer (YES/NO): NO